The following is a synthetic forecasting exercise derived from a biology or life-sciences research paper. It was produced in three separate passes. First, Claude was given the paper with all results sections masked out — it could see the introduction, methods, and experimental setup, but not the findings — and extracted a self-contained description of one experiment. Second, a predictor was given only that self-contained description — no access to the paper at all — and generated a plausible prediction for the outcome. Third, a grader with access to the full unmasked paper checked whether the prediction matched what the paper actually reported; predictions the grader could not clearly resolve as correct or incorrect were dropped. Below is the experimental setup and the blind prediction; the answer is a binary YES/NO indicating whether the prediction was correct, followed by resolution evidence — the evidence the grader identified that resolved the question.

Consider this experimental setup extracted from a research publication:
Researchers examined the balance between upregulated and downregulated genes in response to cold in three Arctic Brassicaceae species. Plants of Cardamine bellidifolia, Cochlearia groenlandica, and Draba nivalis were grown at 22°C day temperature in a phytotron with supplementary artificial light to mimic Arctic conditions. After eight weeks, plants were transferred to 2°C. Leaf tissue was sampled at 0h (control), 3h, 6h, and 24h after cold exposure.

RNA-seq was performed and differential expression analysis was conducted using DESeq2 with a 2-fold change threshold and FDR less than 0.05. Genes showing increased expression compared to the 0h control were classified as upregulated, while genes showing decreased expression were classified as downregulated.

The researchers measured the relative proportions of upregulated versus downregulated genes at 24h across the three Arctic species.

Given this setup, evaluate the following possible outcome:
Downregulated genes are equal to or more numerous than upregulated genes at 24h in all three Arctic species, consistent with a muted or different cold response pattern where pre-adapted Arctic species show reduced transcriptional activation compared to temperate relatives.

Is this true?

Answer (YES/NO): NO